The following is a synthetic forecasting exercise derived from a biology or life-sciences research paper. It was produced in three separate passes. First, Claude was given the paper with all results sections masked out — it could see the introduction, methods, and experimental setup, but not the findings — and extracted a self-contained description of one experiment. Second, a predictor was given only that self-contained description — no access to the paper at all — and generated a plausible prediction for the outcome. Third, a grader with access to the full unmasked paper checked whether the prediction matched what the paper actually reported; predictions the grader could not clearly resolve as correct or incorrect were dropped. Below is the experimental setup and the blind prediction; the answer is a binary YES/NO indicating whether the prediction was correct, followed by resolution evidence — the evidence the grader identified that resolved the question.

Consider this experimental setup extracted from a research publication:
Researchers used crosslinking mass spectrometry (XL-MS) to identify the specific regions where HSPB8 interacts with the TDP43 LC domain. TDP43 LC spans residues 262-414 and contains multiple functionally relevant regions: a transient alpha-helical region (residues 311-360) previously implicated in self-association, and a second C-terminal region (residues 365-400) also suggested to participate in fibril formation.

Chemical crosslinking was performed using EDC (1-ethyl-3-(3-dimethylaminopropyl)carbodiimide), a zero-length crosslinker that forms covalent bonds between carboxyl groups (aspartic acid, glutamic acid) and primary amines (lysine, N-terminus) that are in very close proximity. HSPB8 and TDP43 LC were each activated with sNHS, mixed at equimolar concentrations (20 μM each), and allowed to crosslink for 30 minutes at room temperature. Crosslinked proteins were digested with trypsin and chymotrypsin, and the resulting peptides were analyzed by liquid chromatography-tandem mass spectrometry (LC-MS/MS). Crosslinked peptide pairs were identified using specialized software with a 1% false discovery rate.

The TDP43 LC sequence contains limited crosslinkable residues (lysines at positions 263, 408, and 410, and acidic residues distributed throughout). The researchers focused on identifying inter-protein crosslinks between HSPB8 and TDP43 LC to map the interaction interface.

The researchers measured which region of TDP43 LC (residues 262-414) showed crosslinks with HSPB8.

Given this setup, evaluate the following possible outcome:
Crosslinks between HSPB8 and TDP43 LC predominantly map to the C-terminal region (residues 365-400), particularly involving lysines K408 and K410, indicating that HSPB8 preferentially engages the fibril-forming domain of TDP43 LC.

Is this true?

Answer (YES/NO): NO